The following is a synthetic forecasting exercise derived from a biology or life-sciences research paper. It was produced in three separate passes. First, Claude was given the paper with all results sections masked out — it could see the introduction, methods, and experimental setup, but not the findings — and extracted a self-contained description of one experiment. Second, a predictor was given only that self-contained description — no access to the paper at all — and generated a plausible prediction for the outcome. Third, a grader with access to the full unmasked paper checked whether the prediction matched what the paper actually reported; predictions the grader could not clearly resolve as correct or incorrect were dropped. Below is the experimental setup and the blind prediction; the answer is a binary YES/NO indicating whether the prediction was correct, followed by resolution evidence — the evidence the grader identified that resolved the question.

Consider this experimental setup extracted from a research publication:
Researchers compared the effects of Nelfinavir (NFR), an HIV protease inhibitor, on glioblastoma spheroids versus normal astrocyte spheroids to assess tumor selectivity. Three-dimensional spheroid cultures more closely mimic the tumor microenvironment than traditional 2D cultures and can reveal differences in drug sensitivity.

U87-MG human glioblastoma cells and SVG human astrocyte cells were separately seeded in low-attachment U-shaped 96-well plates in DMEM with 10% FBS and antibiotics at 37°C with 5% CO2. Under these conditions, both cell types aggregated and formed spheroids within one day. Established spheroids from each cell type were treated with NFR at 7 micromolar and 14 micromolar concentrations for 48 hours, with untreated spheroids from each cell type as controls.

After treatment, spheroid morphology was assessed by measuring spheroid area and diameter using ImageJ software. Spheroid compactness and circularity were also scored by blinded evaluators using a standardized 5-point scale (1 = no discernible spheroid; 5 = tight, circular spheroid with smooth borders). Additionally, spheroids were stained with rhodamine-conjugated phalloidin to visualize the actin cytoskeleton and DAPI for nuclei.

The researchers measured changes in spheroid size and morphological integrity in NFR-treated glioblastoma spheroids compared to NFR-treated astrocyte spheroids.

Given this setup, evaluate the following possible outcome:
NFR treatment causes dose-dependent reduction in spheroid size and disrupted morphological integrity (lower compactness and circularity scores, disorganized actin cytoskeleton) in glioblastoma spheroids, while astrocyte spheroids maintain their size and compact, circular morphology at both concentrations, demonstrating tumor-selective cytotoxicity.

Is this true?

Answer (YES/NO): NO